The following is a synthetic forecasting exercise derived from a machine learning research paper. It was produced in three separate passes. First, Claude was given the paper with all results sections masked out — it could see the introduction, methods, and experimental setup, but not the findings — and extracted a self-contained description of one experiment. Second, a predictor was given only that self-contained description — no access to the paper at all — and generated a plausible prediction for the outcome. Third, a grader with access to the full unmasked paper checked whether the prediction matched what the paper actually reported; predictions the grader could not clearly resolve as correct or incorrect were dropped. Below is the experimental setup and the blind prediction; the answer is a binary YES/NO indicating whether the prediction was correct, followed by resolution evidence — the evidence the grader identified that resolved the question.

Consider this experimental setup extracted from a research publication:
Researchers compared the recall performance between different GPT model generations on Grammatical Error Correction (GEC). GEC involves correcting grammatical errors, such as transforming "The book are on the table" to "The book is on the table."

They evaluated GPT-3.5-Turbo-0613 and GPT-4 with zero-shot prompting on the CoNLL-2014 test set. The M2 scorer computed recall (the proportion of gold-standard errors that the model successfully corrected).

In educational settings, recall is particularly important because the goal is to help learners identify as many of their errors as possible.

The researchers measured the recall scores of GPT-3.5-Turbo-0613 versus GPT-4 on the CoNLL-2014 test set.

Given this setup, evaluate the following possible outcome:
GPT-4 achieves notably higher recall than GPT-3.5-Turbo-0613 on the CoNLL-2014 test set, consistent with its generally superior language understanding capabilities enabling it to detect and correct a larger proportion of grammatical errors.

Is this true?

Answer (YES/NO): NO